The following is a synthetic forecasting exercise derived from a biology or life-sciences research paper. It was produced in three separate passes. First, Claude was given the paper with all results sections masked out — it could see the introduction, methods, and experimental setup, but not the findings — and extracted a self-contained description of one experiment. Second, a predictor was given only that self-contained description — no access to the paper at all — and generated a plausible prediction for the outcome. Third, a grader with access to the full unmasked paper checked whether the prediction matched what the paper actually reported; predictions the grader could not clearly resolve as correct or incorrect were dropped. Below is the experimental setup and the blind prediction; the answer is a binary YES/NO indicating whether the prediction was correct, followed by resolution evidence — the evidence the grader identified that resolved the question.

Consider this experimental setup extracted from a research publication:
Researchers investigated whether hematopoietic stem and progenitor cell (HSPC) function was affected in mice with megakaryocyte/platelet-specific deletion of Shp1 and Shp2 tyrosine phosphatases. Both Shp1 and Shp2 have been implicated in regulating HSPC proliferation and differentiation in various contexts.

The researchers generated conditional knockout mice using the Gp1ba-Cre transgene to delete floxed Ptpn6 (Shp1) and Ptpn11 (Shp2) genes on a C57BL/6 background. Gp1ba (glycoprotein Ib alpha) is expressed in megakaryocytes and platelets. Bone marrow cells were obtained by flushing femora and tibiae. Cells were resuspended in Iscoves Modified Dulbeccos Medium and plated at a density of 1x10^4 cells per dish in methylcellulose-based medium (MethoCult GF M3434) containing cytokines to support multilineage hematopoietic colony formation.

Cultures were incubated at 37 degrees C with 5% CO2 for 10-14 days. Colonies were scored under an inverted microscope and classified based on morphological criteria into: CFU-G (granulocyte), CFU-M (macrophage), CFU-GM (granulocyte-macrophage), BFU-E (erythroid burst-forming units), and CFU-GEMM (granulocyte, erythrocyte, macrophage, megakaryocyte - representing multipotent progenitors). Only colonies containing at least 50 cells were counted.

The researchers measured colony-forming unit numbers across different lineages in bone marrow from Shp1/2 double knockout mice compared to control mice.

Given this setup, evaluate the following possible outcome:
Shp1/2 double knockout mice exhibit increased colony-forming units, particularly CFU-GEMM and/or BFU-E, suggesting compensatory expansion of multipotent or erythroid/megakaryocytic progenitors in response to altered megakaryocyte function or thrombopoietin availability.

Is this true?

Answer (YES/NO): NO